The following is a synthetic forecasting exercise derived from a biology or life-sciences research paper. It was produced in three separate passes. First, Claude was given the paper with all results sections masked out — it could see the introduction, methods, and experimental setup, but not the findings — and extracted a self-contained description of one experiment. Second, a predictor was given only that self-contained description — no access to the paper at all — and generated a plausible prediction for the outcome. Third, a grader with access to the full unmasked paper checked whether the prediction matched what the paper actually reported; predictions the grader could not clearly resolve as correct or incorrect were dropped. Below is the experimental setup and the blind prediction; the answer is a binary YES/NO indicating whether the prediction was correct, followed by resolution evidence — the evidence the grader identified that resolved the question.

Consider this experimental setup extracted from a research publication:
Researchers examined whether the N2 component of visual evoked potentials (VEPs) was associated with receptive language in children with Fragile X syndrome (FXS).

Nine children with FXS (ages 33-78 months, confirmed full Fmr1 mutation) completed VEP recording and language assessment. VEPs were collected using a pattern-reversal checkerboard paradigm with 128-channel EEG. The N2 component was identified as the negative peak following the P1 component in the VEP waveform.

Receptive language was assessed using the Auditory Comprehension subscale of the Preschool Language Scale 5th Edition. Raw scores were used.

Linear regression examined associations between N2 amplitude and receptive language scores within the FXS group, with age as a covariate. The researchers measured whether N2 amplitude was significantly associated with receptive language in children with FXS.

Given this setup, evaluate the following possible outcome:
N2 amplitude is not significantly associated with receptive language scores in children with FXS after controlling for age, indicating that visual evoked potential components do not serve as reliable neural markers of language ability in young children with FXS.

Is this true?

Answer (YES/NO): YES